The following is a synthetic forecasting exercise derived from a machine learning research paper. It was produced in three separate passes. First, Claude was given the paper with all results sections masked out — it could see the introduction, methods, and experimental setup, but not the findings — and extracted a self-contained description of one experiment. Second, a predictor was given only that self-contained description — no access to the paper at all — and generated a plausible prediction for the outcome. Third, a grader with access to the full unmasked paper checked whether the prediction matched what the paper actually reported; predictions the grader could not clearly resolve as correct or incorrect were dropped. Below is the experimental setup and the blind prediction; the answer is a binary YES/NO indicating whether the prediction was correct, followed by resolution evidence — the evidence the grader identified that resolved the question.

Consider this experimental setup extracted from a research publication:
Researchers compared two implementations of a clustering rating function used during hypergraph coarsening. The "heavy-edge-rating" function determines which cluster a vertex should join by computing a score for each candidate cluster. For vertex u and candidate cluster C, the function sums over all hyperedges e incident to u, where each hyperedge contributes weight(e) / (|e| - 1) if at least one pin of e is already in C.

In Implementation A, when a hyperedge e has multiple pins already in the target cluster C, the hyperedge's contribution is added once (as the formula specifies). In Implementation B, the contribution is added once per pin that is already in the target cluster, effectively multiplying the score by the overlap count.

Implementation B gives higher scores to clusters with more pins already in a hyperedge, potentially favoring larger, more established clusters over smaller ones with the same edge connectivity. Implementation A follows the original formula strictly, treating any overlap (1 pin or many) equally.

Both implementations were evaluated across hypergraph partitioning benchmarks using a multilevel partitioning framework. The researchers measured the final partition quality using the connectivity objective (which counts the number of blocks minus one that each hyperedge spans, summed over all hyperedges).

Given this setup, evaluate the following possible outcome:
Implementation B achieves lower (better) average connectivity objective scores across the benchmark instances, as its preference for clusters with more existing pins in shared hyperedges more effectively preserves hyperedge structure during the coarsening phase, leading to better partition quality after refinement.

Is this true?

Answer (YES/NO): NO